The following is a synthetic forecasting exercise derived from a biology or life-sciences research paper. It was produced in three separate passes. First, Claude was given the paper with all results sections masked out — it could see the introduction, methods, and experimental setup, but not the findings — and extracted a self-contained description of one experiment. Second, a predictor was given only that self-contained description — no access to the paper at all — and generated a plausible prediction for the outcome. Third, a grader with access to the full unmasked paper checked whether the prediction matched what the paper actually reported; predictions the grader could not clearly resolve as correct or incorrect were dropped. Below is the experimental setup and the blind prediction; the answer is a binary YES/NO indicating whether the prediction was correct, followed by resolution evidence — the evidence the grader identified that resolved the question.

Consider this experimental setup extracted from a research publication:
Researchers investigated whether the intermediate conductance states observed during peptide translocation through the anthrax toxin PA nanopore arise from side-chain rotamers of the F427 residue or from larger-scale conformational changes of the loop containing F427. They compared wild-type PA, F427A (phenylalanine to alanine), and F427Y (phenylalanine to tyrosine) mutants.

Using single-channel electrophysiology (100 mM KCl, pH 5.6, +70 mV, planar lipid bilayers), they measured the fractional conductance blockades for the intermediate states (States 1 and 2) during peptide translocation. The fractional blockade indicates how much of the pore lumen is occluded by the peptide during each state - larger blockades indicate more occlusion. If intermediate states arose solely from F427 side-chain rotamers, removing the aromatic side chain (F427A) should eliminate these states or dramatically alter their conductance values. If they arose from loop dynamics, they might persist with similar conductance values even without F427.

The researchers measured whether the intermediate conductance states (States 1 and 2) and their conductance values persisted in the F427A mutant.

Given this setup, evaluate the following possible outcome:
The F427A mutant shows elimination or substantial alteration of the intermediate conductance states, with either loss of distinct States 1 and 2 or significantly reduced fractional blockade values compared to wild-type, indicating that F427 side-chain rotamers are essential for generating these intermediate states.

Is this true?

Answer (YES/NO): NO